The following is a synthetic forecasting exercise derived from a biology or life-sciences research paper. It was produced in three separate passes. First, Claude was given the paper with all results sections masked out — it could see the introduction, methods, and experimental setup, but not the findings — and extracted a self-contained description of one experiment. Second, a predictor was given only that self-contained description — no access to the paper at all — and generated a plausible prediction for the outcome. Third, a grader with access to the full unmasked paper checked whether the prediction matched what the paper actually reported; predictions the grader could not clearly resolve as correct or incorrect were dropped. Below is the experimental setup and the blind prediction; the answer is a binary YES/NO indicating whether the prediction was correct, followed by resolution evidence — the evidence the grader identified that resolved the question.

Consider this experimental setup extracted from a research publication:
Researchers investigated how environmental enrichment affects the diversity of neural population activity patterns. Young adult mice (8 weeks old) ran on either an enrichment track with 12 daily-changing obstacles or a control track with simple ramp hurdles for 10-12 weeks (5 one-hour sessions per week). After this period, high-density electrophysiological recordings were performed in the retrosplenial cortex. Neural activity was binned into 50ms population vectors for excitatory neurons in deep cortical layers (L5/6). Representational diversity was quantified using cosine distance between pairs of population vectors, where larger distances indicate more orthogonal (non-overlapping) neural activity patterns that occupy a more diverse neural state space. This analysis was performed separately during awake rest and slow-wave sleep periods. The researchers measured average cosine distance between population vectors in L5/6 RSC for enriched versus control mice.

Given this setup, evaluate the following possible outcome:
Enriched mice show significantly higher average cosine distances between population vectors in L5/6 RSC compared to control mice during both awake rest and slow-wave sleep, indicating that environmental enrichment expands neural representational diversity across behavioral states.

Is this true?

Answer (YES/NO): YES